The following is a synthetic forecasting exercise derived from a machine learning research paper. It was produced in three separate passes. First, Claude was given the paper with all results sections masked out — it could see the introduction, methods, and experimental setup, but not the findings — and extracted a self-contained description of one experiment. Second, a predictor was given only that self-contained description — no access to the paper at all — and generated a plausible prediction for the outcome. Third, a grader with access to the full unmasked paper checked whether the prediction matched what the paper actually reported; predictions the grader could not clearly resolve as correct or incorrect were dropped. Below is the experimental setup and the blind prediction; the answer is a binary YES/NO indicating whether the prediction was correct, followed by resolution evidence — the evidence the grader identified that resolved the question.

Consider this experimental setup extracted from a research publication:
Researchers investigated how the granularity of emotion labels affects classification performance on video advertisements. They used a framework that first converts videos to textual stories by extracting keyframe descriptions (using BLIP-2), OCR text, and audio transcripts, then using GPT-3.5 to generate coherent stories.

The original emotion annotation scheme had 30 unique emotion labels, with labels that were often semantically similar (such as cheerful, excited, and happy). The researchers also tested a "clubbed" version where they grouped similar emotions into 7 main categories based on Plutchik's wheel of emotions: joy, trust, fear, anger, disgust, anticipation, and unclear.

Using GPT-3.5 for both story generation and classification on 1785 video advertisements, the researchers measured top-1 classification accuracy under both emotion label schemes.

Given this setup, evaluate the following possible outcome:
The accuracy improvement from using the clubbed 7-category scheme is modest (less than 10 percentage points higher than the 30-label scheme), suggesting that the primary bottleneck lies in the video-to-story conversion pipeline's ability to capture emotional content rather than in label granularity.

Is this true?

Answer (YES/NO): NO